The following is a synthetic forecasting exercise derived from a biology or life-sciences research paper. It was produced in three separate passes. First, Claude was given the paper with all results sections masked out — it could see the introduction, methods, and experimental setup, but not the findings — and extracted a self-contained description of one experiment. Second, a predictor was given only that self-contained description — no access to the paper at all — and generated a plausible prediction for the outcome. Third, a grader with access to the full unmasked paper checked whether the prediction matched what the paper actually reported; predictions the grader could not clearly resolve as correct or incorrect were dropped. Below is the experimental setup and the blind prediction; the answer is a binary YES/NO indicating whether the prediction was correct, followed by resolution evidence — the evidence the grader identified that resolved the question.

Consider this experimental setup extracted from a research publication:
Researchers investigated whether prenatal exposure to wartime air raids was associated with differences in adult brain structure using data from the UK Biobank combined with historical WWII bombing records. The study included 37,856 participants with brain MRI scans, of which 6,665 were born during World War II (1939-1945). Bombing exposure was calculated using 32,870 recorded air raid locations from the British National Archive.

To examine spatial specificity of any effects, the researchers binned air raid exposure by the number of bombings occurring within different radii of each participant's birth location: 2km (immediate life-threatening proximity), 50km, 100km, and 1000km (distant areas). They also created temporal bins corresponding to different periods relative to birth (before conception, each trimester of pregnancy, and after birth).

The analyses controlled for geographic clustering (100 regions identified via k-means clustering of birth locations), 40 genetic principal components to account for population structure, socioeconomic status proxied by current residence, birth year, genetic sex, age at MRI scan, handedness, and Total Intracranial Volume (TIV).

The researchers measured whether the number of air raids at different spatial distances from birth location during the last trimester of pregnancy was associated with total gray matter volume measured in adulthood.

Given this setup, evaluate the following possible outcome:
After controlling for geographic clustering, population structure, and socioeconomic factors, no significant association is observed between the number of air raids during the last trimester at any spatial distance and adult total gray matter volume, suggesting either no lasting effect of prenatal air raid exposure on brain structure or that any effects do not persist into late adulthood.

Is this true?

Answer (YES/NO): NO